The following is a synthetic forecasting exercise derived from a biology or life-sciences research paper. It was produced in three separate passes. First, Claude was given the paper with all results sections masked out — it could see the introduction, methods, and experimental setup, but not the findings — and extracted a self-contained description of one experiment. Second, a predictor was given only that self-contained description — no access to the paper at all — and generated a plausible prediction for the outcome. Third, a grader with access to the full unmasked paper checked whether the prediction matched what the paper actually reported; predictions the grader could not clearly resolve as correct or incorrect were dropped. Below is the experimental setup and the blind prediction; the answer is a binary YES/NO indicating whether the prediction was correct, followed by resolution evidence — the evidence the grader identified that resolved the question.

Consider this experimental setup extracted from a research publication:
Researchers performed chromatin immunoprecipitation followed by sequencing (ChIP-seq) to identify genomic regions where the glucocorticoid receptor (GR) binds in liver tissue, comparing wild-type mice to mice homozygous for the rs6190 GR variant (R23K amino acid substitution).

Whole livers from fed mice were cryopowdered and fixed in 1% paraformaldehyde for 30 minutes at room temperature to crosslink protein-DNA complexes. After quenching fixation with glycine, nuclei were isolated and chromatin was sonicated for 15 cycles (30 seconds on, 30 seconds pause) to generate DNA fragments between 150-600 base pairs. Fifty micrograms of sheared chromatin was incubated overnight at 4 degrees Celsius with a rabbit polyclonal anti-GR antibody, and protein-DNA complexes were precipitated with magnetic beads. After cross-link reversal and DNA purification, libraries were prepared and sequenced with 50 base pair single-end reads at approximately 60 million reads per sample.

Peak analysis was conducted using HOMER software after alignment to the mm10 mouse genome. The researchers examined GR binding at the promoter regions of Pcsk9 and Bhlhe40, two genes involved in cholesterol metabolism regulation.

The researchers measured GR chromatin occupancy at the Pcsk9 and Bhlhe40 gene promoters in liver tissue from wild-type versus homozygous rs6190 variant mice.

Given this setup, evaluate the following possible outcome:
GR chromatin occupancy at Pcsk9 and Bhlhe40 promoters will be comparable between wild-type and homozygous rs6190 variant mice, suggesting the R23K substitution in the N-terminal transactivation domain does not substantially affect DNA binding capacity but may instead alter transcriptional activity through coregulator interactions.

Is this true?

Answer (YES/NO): NO